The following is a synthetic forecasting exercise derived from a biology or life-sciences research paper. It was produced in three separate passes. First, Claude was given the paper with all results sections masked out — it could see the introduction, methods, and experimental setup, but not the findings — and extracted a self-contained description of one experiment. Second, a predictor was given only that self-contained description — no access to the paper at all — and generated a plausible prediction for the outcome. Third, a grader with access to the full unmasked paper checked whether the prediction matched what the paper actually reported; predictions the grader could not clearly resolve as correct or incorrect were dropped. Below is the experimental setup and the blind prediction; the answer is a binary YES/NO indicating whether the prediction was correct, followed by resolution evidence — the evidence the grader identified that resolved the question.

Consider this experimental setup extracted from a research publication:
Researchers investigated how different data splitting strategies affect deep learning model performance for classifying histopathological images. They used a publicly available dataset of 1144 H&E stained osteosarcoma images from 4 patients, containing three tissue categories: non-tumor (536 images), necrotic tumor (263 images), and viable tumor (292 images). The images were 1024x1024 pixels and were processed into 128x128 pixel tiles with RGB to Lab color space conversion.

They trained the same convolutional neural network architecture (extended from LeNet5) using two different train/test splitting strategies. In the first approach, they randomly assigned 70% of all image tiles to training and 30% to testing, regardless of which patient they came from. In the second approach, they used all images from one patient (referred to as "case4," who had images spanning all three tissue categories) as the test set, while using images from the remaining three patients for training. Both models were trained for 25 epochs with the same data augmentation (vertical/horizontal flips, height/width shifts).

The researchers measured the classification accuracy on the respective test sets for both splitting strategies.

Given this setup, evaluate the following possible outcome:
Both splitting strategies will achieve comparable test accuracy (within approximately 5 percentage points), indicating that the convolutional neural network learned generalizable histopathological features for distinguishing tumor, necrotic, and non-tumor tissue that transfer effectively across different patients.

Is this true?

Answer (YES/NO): NO